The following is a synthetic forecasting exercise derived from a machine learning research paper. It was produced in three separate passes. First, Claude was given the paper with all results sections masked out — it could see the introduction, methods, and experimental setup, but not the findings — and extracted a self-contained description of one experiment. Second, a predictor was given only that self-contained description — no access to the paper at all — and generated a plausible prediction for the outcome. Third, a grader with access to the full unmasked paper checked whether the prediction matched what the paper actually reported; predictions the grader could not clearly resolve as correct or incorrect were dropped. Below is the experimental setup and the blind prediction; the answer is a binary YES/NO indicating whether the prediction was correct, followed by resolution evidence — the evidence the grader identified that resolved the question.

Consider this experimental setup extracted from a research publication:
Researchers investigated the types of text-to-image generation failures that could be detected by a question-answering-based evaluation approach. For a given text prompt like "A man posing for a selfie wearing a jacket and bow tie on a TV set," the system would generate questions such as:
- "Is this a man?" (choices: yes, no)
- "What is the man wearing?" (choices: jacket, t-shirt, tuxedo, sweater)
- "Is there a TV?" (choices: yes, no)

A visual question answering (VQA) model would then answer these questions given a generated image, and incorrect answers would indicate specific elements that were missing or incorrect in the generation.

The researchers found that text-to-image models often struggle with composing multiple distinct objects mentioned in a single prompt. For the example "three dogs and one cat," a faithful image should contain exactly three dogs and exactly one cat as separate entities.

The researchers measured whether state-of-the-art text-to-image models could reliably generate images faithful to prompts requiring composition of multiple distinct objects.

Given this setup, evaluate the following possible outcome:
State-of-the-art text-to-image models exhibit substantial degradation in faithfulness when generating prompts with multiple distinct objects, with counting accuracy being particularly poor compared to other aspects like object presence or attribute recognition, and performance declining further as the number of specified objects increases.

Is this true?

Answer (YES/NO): YES